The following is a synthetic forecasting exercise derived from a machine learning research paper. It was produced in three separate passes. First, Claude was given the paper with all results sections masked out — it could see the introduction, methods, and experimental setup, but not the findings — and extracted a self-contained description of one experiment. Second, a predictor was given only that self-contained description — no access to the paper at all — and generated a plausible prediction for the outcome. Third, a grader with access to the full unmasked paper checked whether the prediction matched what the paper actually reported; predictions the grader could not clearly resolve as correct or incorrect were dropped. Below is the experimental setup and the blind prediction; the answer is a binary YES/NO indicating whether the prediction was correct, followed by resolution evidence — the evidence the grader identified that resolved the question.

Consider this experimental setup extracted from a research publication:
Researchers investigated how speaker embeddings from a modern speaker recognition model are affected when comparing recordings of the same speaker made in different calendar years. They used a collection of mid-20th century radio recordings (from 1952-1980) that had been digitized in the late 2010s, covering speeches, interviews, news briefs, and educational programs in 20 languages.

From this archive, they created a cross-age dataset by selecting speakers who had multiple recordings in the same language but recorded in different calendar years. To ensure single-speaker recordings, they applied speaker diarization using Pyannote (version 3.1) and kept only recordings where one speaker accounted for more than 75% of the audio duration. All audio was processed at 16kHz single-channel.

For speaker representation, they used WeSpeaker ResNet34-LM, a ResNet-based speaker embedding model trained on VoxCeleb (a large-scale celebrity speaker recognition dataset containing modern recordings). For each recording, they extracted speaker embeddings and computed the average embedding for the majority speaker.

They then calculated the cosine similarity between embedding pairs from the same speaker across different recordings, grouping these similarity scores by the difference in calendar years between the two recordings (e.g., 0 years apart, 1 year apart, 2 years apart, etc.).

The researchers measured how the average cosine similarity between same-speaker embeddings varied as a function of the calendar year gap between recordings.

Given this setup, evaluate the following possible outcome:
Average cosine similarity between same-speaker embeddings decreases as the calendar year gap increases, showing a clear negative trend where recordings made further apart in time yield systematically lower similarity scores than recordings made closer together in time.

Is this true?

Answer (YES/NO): YES